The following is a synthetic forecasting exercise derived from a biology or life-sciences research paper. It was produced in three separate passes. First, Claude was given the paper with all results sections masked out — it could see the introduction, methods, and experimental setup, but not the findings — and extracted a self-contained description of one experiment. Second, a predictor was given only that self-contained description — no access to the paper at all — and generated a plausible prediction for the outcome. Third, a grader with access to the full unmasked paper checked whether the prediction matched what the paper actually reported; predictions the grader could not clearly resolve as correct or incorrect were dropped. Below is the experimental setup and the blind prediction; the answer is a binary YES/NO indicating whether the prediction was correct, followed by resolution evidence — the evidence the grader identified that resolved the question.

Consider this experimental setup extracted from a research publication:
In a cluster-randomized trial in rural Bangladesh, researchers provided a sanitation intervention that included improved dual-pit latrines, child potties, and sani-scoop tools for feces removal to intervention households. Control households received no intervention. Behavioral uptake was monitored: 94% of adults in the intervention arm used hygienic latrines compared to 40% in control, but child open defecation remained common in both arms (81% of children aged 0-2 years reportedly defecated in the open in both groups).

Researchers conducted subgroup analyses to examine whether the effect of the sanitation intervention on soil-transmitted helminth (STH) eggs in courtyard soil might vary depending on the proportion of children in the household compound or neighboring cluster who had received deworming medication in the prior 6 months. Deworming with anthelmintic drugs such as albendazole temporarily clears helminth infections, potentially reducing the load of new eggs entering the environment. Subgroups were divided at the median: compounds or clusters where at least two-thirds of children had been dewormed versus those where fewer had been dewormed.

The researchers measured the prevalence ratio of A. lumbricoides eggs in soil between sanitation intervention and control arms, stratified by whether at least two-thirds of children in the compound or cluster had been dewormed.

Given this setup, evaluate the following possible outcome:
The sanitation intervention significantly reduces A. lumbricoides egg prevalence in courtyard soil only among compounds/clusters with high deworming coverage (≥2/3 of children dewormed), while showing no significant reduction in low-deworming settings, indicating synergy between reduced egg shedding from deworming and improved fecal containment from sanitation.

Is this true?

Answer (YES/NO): NO